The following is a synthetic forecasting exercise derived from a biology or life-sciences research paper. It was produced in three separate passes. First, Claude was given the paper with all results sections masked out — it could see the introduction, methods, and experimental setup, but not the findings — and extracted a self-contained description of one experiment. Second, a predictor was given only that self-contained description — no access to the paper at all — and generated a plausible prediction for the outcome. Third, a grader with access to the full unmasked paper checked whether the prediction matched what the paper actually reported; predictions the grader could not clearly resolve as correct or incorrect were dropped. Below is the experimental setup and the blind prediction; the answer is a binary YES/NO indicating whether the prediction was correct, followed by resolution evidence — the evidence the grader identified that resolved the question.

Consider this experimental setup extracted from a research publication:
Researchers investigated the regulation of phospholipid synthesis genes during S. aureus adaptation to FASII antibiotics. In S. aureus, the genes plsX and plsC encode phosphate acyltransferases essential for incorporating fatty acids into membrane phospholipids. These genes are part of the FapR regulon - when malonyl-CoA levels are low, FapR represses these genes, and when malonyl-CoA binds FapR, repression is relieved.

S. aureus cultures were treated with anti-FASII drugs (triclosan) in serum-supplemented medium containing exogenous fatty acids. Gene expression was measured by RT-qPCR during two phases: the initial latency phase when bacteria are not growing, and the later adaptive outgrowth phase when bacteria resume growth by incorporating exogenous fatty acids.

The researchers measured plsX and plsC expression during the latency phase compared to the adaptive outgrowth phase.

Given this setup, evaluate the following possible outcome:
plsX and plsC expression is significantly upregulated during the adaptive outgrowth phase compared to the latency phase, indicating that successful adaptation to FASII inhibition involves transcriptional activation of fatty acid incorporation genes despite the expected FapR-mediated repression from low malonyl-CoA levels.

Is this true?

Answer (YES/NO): YES